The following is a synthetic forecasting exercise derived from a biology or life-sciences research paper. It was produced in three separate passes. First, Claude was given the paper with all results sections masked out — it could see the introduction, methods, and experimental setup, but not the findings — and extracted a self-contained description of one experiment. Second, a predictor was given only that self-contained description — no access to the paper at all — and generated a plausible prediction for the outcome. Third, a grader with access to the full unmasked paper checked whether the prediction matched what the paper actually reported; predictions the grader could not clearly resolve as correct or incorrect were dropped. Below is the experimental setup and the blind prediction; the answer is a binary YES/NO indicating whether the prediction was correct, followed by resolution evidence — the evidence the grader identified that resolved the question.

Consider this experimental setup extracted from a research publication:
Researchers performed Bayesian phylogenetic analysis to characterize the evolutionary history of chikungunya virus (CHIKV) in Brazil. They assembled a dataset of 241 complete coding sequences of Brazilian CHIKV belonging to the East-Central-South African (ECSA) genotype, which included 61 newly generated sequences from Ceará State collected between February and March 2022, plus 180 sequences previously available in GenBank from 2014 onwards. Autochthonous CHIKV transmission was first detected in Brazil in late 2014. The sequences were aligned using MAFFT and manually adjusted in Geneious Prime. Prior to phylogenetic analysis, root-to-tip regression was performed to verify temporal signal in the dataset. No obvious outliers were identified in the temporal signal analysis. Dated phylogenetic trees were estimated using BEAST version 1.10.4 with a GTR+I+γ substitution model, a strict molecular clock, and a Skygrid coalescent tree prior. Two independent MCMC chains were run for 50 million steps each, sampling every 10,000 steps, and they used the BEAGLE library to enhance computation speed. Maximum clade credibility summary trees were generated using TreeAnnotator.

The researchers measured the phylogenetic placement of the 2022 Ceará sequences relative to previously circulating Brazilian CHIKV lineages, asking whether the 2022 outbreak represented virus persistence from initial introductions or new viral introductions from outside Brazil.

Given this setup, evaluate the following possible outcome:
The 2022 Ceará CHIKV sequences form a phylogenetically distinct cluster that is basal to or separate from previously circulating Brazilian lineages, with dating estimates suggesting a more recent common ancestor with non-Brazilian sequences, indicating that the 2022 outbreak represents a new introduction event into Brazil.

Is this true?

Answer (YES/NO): NO